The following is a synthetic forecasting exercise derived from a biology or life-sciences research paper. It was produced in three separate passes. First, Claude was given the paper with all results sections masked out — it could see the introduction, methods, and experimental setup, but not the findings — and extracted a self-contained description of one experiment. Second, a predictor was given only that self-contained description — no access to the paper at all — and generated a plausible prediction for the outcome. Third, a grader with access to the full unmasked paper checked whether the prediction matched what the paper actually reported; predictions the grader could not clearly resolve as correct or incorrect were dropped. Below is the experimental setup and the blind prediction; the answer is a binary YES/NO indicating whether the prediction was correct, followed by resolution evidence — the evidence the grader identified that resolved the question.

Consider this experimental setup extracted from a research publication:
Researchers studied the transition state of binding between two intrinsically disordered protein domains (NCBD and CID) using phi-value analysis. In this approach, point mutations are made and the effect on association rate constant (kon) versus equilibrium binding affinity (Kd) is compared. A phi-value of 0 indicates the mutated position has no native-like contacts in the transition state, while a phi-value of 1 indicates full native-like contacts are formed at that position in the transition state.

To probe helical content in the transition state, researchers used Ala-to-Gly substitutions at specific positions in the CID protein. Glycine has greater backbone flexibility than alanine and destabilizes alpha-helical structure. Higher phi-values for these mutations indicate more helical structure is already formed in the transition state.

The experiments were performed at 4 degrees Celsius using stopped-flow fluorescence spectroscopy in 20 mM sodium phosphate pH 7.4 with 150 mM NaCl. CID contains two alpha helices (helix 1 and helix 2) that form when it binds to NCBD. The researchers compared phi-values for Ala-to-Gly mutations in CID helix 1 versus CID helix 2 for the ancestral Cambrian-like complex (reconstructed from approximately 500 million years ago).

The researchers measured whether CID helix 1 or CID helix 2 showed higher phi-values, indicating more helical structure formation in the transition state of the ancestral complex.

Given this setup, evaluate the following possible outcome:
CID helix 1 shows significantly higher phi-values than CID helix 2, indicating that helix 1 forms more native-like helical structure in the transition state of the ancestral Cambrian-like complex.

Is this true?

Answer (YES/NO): YES